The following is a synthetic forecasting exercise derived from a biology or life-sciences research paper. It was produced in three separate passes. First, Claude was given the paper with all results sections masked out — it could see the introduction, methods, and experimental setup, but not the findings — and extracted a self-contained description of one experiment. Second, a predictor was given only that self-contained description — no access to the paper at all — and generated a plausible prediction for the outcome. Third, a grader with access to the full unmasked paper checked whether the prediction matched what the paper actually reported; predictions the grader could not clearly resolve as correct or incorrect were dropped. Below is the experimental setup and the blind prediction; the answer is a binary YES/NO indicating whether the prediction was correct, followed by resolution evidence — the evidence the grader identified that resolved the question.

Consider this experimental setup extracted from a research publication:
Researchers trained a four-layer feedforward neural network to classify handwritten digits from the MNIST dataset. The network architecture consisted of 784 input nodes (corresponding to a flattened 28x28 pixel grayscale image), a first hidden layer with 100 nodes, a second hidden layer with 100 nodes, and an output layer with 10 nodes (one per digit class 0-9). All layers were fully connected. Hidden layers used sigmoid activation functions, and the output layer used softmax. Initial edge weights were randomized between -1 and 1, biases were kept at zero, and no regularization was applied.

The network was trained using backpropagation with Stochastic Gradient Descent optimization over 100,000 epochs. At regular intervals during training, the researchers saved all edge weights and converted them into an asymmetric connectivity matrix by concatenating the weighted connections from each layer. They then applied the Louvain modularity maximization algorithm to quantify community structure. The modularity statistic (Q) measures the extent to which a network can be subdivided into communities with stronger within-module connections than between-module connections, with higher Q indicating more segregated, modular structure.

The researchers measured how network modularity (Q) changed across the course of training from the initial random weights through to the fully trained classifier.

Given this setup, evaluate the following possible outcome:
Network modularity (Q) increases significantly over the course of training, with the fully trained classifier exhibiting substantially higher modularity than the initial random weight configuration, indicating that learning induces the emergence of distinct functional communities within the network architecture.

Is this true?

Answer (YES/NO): YES